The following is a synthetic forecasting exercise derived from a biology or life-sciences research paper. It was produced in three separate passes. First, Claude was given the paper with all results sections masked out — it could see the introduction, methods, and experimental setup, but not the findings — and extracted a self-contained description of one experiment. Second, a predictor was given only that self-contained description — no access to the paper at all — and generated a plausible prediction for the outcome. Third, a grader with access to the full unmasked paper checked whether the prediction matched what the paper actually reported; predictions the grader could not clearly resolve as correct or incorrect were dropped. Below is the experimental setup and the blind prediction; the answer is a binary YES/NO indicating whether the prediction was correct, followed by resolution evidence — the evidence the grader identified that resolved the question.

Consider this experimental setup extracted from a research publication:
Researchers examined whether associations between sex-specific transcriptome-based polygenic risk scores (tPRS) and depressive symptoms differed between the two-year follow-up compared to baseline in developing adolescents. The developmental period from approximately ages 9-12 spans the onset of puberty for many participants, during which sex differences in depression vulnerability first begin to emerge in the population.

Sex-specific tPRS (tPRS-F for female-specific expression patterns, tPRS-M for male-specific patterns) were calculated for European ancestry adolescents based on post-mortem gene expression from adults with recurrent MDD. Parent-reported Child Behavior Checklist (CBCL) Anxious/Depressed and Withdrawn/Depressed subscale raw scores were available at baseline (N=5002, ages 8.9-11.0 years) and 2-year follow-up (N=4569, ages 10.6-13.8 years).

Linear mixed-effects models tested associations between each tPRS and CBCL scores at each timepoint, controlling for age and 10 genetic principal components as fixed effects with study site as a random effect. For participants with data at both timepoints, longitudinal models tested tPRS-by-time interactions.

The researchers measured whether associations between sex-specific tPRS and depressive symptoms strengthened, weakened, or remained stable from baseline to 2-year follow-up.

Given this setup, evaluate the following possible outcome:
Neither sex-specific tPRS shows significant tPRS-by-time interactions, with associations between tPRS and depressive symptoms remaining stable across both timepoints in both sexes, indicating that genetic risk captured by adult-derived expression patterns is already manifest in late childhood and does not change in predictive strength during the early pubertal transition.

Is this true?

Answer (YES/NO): NO